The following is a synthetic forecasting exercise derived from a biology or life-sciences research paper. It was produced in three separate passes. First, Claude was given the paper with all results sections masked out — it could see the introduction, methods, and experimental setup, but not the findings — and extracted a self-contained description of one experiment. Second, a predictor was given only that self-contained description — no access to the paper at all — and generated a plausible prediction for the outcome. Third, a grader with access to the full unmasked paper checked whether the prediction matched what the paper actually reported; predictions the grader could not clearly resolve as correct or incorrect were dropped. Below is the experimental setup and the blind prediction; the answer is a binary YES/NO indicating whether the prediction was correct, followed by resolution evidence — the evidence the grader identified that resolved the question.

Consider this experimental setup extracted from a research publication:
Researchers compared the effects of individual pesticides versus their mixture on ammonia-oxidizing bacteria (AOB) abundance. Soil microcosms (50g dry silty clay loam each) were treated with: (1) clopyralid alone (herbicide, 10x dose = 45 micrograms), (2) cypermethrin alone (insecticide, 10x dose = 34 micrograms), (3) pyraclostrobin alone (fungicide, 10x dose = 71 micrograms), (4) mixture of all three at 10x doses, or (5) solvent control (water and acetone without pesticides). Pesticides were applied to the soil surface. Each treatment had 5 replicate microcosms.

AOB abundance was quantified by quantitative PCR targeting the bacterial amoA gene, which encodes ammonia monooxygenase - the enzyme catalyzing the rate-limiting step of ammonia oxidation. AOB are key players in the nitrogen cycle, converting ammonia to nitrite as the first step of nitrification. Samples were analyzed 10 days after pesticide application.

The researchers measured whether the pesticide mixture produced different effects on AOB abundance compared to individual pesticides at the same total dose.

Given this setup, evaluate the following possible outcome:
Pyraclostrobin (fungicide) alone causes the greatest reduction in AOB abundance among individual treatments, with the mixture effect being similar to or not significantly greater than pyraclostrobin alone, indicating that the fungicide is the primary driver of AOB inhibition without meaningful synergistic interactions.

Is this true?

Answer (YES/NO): NO